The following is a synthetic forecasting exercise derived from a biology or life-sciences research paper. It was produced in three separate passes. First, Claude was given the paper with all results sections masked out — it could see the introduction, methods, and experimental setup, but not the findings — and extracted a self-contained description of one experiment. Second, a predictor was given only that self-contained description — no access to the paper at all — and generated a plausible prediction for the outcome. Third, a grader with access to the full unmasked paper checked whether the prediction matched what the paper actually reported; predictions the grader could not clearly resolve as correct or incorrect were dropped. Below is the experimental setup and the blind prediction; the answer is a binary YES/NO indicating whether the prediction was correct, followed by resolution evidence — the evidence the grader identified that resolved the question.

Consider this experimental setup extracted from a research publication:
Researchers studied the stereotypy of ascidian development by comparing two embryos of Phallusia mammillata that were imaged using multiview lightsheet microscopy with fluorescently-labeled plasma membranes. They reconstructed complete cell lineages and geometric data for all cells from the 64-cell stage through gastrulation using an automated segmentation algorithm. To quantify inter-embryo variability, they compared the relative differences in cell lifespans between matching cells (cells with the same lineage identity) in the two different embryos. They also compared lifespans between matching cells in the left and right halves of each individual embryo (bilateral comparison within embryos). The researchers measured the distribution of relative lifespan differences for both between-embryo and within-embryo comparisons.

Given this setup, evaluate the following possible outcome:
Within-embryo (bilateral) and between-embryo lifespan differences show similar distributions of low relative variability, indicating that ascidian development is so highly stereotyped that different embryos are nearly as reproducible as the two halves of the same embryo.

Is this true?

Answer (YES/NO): YES